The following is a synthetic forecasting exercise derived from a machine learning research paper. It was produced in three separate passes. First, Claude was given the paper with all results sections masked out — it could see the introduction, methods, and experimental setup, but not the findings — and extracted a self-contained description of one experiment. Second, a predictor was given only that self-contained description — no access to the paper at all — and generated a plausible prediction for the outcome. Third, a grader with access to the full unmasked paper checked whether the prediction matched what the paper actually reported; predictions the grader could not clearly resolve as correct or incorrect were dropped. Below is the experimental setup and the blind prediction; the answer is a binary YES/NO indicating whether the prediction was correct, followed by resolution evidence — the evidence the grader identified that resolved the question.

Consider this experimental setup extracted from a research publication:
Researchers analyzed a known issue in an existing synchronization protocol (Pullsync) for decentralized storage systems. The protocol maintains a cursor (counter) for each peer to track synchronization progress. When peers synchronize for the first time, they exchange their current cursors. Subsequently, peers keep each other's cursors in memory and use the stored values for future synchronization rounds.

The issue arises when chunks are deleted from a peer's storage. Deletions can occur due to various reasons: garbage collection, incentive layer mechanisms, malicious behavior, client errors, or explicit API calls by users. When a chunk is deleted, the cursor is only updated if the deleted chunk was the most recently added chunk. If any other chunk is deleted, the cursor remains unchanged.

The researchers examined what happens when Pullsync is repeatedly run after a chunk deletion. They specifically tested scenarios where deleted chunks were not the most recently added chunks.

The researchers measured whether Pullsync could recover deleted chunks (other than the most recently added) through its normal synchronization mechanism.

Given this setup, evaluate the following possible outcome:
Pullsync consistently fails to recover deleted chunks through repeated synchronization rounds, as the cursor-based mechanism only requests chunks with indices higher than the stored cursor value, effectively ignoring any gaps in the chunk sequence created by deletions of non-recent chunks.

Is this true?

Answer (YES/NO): YES